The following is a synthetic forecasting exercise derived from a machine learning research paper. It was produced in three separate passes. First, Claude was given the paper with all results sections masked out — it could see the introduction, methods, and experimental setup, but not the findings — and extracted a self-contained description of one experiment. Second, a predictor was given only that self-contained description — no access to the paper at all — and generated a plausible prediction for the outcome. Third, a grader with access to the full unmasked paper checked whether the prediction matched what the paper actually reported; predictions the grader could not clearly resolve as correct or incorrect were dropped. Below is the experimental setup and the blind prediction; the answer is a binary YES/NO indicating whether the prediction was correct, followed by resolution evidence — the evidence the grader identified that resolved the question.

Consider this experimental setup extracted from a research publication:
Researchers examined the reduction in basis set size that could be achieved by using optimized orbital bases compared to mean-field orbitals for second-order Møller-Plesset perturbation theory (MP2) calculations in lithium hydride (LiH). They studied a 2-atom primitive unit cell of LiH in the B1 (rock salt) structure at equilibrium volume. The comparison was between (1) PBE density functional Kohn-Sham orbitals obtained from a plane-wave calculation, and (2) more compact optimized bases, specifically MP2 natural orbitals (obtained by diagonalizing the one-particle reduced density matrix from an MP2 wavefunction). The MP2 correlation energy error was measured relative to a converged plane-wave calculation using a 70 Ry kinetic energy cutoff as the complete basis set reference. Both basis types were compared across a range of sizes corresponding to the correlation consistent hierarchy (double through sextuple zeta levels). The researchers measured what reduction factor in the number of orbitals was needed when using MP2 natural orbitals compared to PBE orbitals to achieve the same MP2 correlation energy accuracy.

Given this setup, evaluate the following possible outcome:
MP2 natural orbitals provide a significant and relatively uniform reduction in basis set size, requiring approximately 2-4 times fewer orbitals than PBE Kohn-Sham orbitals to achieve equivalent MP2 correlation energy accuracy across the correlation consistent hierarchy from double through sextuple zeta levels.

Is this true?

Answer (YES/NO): NO